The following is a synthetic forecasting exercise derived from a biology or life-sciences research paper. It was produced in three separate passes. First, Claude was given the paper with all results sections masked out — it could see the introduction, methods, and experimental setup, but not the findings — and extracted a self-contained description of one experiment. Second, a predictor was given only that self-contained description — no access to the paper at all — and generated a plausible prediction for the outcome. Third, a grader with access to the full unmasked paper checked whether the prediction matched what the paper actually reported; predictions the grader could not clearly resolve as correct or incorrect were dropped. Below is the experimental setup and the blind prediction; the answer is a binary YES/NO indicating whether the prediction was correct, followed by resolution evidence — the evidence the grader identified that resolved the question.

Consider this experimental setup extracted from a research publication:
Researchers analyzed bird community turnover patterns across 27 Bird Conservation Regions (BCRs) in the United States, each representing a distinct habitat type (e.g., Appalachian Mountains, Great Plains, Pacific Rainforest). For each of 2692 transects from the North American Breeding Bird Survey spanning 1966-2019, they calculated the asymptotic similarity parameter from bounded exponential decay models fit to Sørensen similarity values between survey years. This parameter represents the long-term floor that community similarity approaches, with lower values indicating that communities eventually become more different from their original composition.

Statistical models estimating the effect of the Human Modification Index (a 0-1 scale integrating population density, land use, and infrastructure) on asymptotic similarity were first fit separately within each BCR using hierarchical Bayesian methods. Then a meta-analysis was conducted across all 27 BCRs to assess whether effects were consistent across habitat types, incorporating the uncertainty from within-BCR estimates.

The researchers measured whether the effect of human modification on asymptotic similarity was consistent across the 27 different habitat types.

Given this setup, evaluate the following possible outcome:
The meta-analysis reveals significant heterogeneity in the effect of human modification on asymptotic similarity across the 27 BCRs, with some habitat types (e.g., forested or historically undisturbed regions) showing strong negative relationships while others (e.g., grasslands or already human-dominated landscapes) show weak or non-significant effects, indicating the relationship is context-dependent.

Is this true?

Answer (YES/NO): NO